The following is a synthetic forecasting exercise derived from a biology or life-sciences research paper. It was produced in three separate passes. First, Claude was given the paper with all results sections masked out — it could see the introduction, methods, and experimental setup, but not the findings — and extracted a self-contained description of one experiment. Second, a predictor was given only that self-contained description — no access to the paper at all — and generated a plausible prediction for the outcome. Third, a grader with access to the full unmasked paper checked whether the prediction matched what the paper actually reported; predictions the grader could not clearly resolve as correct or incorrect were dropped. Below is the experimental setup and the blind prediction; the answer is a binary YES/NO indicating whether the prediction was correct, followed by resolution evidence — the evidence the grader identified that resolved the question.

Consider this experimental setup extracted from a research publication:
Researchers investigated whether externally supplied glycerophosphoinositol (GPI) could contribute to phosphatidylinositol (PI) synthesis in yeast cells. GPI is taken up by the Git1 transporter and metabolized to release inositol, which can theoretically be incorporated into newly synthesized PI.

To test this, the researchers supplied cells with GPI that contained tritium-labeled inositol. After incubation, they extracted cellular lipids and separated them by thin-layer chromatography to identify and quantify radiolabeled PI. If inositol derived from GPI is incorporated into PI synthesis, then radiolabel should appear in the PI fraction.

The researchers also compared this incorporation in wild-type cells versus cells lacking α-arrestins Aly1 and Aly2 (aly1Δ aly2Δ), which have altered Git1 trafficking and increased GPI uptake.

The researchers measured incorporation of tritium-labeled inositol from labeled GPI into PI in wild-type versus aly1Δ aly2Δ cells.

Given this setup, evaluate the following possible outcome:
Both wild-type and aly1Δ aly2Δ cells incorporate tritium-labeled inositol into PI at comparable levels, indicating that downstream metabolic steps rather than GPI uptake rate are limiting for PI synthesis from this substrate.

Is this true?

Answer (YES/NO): NO